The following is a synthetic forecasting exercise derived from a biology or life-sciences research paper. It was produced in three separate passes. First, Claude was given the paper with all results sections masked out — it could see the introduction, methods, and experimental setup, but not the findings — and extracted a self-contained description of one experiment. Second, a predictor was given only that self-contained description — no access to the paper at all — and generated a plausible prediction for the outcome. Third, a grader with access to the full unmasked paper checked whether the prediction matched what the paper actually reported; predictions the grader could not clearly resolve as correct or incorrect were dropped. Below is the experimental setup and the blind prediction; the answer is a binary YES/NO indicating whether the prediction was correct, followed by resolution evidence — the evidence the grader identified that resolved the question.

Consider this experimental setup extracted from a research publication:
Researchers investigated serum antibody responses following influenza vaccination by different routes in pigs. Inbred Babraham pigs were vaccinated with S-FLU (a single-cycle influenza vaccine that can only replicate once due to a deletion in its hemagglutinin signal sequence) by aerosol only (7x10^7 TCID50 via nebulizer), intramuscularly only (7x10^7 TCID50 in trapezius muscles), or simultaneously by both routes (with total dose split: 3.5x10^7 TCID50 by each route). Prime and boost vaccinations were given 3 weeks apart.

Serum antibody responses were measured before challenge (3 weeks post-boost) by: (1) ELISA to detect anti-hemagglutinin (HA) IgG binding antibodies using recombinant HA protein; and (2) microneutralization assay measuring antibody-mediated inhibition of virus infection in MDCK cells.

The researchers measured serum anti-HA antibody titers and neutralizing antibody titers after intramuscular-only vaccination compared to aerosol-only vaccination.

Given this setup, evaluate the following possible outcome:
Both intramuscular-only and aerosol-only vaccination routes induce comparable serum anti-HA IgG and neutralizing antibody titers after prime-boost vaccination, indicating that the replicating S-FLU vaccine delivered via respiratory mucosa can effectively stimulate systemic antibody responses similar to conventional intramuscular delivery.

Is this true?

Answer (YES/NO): NO